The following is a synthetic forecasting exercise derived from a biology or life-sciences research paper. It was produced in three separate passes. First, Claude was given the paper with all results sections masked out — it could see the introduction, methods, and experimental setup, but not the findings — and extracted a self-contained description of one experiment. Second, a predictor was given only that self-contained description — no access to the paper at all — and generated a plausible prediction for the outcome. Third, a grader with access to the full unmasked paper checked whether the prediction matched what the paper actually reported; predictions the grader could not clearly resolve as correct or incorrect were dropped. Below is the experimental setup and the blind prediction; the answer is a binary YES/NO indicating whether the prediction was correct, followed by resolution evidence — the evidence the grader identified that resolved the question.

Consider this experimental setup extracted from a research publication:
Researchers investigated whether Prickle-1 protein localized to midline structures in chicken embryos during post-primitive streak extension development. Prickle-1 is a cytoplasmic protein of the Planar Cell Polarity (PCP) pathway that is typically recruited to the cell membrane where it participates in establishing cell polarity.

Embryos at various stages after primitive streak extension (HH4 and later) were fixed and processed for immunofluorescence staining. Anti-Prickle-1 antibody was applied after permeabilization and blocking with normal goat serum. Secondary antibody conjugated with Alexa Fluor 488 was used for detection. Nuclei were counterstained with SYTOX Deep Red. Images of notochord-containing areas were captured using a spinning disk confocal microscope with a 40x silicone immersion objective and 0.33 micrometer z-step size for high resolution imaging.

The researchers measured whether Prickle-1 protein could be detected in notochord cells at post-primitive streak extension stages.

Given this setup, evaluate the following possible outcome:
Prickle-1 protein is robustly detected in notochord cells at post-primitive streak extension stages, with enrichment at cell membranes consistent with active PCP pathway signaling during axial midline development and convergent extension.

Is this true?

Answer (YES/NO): NO